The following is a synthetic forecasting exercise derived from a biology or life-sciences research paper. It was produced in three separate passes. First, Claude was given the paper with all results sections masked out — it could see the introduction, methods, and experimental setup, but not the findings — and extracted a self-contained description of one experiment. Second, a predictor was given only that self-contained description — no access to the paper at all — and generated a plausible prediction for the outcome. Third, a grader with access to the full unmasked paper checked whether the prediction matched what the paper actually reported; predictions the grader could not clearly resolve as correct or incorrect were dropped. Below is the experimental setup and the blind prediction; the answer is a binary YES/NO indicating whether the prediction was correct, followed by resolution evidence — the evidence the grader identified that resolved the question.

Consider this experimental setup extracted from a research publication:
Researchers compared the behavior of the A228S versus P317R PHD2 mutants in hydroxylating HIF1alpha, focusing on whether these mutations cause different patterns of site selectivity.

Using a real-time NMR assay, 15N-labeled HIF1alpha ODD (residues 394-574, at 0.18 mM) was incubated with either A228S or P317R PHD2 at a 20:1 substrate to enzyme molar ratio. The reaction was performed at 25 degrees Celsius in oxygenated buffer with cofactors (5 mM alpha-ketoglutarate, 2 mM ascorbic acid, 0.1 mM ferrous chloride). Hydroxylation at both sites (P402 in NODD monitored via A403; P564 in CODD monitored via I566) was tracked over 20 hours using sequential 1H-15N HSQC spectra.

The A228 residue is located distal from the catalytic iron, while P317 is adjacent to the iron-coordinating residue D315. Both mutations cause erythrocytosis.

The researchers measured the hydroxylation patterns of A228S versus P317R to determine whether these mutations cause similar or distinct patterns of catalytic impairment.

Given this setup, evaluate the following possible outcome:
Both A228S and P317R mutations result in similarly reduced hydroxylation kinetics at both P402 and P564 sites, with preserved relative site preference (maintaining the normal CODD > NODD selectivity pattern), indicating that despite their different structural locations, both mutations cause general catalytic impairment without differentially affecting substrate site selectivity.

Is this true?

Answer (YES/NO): NO